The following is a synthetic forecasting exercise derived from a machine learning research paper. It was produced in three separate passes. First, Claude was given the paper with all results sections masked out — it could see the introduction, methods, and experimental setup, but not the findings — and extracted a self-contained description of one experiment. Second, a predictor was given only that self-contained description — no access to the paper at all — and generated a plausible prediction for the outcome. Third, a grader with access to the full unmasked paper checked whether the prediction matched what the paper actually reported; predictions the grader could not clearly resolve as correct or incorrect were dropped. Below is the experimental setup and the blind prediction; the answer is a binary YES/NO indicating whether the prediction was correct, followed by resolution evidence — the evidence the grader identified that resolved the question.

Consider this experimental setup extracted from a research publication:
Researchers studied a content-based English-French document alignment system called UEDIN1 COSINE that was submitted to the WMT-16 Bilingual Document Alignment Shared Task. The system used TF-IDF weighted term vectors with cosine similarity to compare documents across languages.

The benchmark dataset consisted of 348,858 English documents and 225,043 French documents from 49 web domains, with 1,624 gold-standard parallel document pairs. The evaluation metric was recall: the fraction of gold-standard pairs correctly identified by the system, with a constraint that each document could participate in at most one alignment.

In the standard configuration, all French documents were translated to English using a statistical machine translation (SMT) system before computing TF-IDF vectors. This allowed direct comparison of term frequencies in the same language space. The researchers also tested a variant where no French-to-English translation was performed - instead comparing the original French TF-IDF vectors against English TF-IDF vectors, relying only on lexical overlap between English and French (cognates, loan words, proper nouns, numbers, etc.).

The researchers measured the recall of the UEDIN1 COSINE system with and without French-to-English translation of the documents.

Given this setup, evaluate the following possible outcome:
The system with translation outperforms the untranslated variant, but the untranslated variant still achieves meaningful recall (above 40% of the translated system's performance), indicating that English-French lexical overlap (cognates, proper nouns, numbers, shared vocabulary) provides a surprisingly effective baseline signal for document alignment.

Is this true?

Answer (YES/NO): YES